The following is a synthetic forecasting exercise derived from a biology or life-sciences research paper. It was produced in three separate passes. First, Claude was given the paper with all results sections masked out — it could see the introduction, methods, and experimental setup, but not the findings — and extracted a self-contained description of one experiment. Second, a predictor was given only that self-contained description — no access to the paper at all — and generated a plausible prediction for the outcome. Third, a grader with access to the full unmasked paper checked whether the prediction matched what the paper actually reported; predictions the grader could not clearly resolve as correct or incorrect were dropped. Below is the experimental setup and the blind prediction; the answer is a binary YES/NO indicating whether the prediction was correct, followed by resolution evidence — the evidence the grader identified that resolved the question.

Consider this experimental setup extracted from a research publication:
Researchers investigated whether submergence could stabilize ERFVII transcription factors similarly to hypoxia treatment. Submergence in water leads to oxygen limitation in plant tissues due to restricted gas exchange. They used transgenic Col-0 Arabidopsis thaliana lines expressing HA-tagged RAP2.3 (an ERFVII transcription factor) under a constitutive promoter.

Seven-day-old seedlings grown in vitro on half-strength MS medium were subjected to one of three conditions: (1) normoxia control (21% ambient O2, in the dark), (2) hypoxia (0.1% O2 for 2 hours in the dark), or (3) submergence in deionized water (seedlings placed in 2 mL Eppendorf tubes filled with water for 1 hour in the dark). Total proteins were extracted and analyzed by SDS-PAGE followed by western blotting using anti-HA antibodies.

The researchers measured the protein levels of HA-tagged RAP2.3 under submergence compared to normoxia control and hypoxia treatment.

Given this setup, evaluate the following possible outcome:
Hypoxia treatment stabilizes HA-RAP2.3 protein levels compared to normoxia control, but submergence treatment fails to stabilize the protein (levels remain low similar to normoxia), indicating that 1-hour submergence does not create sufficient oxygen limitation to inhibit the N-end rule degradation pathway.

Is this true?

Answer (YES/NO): NO